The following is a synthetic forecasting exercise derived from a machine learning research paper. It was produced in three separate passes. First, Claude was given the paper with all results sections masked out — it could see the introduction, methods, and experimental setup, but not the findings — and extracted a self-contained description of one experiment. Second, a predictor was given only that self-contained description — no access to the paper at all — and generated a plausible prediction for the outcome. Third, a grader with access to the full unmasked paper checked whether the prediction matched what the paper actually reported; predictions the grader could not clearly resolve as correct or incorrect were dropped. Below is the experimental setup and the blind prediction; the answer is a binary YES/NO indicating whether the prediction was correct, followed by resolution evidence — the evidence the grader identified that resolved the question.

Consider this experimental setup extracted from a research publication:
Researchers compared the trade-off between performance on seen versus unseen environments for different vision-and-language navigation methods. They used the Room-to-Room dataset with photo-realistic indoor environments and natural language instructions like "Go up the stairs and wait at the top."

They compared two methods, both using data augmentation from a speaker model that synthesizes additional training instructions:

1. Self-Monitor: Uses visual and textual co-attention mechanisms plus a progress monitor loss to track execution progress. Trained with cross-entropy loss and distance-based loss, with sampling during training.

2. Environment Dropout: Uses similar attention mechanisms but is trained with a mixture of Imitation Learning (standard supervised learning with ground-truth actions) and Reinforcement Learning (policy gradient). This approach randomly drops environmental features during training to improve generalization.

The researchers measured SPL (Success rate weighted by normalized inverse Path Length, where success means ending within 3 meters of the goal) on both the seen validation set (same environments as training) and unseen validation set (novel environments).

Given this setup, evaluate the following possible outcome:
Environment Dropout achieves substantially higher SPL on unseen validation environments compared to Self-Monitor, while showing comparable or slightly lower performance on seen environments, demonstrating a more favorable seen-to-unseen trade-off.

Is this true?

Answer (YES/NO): YES